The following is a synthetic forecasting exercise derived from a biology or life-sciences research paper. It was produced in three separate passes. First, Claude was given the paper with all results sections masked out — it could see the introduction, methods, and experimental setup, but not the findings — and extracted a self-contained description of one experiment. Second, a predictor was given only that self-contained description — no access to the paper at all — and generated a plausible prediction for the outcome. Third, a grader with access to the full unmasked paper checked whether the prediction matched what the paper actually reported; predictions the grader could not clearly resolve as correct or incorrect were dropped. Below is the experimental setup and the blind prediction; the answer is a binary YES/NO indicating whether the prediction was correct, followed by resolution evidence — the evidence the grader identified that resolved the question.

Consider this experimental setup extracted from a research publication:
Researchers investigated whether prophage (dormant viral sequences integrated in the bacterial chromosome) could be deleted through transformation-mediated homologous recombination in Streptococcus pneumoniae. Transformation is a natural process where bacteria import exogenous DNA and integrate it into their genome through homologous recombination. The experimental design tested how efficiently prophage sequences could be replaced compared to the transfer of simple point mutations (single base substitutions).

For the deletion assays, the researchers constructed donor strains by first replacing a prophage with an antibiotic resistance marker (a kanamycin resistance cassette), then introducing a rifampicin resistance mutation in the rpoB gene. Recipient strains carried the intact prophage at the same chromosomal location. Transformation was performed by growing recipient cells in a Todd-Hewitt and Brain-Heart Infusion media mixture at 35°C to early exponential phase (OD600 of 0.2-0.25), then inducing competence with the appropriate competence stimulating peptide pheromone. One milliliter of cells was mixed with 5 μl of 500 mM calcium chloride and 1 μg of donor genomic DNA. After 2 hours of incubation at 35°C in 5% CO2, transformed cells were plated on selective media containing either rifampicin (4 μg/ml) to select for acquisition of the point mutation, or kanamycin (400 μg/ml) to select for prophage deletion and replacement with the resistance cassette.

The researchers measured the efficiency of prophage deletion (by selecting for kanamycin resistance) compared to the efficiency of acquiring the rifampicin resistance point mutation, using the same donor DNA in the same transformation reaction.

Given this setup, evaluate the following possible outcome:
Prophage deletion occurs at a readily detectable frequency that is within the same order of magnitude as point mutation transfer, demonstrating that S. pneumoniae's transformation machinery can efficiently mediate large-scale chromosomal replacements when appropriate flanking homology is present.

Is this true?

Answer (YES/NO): YES